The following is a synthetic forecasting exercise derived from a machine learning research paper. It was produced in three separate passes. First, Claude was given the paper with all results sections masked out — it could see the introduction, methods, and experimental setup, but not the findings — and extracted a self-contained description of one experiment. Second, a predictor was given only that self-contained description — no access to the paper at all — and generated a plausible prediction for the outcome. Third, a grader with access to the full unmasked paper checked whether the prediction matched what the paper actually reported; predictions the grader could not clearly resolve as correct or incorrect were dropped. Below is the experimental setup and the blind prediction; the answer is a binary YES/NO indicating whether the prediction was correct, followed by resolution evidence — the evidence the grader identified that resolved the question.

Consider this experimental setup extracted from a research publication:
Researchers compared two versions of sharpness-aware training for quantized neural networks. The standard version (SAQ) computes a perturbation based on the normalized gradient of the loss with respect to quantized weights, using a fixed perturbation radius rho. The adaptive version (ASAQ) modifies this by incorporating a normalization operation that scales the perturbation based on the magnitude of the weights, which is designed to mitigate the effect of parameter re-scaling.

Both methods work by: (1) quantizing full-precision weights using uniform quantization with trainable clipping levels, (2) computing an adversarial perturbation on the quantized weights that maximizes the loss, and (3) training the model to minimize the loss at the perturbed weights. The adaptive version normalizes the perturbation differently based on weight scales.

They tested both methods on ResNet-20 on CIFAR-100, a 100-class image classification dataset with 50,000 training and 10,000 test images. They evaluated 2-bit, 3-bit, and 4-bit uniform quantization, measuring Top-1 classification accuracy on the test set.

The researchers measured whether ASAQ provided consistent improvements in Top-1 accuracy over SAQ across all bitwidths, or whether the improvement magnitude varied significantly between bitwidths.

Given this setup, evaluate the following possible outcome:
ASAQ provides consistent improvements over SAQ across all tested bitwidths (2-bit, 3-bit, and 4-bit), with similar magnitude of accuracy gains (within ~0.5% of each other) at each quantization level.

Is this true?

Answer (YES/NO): NO